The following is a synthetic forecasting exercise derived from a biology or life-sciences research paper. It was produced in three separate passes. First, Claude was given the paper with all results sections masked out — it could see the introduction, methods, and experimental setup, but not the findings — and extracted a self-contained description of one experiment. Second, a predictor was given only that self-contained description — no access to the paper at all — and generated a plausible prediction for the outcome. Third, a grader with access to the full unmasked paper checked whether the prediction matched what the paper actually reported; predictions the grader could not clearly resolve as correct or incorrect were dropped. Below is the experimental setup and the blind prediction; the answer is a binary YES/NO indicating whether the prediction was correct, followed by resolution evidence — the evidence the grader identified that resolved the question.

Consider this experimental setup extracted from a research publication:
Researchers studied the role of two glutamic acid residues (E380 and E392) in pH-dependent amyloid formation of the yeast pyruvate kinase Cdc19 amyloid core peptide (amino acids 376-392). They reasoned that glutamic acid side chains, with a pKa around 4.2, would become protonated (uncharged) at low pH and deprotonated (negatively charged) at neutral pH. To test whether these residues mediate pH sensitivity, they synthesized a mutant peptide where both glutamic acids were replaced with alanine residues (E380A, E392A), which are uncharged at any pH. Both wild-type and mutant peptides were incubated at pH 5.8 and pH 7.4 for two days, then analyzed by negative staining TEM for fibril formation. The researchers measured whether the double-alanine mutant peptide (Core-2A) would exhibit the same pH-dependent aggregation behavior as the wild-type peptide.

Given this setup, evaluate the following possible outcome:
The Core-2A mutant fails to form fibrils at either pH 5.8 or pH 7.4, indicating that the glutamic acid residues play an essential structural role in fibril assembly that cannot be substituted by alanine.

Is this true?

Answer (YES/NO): NO